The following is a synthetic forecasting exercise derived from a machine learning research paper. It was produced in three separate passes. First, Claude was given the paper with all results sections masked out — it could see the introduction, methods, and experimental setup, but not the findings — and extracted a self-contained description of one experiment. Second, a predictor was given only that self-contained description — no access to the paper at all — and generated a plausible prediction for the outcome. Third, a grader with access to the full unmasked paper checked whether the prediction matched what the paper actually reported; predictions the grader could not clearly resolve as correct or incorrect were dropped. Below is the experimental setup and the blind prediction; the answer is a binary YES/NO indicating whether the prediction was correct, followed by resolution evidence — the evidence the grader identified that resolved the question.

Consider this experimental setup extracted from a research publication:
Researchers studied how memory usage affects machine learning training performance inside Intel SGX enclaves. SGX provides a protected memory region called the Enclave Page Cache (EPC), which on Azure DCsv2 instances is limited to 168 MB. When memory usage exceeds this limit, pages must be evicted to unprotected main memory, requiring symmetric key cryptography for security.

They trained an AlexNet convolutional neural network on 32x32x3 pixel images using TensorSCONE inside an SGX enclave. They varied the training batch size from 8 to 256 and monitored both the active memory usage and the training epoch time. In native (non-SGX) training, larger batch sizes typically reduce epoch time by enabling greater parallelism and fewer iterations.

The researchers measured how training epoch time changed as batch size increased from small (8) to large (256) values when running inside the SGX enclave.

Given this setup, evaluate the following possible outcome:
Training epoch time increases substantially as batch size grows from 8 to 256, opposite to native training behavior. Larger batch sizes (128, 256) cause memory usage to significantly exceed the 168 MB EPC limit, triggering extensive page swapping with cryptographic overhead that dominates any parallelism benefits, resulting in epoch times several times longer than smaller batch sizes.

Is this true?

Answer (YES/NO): NO